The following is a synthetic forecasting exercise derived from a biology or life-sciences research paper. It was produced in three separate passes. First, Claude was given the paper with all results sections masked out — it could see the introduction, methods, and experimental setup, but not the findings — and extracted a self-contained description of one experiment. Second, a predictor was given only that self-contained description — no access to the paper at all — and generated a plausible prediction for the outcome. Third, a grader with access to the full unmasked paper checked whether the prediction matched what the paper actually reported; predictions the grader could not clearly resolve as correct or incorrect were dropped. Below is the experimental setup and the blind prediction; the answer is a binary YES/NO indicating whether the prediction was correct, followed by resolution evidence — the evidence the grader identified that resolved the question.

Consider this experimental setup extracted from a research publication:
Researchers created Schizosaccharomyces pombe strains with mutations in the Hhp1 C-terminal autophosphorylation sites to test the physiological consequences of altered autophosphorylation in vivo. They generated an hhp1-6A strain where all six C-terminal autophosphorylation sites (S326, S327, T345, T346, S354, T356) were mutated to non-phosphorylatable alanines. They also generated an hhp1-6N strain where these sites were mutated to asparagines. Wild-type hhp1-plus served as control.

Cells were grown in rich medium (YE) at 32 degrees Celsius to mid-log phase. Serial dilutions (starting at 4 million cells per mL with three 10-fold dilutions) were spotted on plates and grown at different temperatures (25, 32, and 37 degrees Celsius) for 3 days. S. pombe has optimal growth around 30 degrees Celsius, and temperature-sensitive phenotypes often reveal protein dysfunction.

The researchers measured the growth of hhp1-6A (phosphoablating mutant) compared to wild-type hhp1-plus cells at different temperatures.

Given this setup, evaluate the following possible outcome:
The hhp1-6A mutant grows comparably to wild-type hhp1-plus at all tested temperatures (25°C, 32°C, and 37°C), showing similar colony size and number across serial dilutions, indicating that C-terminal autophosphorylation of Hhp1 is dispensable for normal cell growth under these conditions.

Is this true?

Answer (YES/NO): NO